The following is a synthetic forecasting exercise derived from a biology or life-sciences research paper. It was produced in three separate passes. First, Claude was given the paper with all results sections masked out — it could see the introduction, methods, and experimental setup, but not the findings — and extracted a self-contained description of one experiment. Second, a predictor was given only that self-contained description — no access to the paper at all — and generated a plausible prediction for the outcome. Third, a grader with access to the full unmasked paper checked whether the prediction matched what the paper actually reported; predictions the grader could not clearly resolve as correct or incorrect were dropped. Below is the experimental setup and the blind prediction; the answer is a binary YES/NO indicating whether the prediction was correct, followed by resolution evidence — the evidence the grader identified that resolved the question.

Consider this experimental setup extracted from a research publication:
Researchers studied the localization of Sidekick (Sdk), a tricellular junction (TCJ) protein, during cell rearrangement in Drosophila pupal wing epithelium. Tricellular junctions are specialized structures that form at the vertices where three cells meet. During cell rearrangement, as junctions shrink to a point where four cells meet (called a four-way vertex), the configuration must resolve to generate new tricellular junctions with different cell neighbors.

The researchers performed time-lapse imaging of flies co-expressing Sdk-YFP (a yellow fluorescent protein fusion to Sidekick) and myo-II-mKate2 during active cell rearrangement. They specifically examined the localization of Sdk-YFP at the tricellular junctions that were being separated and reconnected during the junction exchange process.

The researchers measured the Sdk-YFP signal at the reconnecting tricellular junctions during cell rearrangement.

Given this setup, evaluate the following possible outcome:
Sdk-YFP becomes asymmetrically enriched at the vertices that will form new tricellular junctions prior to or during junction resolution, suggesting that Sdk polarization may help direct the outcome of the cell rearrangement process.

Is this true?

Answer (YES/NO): NO